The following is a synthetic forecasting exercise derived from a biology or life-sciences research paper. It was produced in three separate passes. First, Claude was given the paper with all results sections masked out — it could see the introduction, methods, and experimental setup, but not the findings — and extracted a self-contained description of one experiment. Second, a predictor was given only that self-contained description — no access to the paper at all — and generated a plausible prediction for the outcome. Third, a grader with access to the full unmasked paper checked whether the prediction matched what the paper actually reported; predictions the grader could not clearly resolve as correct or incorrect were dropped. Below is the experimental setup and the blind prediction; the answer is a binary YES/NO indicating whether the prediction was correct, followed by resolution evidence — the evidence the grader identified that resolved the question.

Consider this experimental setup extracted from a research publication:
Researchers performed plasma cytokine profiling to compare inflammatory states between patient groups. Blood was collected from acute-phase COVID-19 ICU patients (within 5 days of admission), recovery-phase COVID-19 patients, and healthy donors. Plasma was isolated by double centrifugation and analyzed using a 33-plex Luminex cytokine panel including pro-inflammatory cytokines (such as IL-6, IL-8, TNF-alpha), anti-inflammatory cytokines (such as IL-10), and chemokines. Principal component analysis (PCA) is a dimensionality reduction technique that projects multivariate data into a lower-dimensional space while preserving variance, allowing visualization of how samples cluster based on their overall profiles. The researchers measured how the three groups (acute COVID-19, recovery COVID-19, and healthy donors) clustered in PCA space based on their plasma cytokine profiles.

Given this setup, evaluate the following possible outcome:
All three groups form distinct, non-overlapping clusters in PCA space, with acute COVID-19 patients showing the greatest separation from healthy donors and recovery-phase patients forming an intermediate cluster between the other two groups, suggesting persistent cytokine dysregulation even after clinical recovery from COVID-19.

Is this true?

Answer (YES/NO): NO